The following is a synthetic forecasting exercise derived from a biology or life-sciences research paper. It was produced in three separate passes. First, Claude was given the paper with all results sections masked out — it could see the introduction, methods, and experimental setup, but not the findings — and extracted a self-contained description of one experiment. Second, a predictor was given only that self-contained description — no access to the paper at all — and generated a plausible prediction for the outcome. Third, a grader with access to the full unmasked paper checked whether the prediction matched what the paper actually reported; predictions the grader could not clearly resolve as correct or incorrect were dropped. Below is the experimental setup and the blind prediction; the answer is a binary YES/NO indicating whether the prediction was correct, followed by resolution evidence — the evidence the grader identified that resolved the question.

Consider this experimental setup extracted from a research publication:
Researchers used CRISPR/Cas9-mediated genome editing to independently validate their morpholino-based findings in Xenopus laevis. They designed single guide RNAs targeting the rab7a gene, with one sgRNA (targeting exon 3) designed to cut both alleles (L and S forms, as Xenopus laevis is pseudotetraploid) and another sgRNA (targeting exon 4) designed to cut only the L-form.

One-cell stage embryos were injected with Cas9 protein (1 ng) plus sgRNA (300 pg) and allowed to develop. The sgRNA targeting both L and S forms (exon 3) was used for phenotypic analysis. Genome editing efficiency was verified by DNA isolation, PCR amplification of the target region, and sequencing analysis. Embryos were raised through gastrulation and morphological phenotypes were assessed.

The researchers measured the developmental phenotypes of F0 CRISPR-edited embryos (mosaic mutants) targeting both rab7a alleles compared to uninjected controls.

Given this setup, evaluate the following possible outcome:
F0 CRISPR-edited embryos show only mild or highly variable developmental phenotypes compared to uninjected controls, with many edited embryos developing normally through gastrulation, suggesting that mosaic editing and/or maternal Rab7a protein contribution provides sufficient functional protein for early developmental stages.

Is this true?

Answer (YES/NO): NO